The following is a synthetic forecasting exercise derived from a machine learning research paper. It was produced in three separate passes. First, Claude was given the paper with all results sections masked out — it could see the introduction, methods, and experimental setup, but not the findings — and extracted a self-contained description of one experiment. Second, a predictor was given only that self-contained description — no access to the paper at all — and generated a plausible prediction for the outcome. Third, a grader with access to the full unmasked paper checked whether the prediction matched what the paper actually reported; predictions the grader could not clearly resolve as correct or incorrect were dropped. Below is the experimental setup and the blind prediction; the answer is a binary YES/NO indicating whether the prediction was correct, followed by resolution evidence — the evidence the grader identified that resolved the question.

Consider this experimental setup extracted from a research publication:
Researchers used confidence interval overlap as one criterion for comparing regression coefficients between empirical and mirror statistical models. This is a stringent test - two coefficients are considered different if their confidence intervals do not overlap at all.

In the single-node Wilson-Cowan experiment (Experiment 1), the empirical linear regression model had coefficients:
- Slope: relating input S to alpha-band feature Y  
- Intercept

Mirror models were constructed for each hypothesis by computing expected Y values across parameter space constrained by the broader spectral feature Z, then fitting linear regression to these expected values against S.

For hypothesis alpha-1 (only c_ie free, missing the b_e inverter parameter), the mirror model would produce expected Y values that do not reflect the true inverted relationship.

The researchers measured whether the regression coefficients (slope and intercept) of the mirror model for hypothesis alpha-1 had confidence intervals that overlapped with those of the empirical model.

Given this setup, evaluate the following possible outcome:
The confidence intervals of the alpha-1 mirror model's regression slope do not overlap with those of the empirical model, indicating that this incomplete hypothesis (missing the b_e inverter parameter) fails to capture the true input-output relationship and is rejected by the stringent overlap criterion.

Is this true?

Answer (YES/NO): YES